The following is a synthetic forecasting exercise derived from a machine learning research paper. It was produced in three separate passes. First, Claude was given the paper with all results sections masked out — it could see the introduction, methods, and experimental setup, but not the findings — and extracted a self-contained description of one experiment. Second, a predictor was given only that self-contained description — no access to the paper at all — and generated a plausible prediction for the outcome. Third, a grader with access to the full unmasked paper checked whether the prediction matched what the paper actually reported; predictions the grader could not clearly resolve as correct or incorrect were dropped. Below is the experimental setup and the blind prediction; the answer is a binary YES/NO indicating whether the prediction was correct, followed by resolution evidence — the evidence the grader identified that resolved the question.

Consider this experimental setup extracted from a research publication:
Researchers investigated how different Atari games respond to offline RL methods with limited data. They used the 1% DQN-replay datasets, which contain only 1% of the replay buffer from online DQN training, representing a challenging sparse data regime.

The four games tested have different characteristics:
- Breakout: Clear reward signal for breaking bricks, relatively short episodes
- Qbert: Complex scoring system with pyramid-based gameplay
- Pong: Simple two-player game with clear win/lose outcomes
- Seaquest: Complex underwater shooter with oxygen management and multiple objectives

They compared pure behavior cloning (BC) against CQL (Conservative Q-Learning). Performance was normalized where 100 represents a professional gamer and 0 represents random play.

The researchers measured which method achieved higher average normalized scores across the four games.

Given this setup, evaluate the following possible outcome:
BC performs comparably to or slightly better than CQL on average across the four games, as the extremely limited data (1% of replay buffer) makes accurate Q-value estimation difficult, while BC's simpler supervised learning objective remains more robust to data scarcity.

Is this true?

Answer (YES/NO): NO